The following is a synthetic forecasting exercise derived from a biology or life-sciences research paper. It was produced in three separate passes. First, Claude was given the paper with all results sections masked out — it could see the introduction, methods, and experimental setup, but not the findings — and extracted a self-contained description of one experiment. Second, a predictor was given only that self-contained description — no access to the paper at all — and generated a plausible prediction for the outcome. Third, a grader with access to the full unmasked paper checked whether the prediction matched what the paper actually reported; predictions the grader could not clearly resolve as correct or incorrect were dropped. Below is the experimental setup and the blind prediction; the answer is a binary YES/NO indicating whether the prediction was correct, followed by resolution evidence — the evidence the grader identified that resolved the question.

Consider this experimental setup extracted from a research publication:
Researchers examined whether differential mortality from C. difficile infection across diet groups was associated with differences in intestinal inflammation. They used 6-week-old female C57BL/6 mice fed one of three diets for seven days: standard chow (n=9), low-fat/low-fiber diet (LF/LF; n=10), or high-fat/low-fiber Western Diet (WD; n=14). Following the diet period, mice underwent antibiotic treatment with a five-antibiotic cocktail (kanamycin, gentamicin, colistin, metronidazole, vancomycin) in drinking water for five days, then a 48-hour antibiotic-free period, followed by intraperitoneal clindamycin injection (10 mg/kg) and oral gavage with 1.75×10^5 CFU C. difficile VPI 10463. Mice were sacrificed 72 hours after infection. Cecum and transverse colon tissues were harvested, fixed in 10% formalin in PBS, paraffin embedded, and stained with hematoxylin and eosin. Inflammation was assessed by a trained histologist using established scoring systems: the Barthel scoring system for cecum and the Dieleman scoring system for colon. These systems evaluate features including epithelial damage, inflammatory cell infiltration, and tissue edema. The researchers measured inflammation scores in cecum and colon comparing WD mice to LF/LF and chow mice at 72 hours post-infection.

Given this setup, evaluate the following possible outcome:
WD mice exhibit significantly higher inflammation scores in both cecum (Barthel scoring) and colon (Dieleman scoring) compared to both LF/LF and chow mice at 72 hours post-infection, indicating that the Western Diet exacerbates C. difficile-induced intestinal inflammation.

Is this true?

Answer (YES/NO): NO